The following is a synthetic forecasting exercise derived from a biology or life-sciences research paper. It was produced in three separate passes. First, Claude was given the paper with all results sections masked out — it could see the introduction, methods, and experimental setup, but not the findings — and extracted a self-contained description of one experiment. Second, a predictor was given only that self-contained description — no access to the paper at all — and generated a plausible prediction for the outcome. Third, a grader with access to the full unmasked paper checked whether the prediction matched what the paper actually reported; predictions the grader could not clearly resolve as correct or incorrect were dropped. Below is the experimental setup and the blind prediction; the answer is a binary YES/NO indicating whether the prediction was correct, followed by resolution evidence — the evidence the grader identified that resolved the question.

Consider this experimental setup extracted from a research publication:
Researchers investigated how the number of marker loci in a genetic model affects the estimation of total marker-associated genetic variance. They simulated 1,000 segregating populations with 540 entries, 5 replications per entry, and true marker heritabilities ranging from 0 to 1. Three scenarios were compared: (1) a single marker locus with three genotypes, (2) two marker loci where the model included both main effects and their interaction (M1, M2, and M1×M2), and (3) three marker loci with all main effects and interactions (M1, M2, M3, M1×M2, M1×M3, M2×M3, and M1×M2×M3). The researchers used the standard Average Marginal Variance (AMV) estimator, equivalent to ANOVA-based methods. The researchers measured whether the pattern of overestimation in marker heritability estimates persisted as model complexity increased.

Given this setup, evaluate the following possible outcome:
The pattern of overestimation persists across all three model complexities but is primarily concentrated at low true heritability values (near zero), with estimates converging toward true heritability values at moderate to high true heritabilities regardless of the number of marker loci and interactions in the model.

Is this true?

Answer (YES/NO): NO